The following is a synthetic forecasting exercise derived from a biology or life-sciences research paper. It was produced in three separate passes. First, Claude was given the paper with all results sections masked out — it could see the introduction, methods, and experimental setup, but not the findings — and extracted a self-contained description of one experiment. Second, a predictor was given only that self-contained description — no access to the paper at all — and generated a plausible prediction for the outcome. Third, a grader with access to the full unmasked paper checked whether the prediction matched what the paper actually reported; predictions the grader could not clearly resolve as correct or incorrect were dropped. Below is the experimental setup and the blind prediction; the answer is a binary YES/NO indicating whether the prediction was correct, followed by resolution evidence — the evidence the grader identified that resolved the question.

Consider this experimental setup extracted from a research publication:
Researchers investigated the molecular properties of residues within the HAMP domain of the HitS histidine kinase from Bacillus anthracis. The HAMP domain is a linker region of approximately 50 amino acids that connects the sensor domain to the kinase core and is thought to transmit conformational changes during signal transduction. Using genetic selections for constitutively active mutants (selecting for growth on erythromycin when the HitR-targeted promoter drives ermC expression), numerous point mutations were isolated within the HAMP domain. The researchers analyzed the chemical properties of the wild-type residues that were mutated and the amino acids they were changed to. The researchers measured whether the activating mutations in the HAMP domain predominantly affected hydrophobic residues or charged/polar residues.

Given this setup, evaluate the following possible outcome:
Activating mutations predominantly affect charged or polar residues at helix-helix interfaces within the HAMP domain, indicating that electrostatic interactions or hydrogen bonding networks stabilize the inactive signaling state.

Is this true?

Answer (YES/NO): NO